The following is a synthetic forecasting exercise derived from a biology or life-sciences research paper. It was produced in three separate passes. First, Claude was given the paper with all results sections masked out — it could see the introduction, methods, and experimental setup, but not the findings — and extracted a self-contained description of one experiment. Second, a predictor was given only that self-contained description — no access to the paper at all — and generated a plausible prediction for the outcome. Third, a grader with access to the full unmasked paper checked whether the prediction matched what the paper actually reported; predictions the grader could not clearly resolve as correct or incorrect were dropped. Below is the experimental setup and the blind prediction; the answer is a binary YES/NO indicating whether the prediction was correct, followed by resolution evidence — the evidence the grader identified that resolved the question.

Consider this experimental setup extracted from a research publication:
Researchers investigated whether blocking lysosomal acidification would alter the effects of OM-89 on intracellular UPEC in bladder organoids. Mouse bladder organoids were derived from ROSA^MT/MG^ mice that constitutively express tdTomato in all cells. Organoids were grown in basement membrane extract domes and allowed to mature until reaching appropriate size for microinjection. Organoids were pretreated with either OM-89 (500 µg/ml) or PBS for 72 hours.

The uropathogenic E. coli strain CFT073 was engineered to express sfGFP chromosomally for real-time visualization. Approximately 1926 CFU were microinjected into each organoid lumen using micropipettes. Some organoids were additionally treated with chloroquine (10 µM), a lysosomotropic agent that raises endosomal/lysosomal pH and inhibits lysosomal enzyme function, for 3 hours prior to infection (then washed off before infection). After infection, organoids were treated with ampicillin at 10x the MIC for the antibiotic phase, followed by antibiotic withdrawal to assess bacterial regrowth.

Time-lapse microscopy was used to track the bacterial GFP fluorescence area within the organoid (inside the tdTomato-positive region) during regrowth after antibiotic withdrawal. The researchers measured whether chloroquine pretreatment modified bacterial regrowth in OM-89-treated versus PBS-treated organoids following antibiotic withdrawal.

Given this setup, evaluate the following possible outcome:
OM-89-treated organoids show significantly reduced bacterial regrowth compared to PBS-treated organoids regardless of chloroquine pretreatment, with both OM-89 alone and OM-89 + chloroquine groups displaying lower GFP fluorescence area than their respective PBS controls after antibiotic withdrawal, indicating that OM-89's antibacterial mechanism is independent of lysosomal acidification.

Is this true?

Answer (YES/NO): NO